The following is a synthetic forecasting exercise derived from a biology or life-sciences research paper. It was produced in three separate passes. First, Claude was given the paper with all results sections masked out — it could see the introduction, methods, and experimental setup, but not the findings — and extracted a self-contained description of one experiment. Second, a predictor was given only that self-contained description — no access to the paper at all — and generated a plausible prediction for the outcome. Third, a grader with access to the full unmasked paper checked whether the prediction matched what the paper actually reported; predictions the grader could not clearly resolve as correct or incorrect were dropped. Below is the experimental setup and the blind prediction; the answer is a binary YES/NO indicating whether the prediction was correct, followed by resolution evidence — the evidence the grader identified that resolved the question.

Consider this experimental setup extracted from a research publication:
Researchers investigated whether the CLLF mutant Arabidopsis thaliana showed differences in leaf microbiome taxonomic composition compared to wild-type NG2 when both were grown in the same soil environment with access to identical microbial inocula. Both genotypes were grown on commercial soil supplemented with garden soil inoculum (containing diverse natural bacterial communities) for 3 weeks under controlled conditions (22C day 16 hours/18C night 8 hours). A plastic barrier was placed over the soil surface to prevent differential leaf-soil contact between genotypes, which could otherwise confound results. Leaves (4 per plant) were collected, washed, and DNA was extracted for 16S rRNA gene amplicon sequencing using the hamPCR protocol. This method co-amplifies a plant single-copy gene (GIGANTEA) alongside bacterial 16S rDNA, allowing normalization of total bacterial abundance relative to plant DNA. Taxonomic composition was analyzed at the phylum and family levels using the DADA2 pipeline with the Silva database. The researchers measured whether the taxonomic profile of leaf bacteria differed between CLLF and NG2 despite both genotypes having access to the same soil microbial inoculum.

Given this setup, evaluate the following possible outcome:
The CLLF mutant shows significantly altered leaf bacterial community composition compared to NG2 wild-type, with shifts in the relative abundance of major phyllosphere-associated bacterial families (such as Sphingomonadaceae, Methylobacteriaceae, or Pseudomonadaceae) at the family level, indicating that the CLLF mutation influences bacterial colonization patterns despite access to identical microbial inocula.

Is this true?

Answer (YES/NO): NO